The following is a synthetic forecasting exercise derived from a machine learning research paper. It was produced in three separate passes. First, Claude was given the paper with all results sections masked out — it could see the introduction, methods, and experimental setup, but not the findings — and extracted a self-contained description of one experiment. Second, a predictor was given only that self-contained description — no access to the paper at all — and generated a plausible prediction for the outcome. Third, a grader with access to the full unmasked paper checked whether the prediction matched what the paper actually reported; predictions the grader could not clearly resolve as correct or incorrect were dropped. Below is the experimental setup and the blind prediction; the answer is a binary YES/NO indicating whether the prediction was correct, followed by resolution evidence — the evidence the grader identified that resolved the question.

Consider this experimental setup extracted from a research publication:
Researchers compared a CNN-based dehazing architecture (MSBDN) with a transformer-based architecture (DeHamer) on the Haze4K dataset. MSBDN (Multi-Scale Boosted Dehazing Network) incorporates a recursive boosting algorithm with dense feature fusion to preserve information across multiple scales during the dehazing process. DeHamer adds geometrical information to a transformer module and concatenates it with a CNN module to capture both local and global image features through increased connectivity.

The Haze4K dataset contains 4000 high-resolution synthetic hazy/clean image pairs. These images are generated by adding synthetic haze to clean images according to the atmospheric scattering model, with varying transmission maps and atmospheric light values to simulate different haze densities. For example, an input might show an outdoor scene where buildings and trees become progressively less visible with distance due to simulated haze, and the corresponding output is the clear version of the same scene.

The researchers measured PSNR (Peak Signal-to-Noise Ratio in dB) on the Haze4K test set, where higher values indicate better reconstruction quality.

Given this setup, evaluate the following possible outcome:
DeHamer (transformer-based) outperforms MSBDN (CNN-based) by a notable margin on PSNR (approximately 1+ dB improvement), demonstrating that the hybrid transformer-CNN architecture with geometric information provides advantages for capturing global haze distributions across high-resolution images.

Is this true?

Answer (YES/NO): NO